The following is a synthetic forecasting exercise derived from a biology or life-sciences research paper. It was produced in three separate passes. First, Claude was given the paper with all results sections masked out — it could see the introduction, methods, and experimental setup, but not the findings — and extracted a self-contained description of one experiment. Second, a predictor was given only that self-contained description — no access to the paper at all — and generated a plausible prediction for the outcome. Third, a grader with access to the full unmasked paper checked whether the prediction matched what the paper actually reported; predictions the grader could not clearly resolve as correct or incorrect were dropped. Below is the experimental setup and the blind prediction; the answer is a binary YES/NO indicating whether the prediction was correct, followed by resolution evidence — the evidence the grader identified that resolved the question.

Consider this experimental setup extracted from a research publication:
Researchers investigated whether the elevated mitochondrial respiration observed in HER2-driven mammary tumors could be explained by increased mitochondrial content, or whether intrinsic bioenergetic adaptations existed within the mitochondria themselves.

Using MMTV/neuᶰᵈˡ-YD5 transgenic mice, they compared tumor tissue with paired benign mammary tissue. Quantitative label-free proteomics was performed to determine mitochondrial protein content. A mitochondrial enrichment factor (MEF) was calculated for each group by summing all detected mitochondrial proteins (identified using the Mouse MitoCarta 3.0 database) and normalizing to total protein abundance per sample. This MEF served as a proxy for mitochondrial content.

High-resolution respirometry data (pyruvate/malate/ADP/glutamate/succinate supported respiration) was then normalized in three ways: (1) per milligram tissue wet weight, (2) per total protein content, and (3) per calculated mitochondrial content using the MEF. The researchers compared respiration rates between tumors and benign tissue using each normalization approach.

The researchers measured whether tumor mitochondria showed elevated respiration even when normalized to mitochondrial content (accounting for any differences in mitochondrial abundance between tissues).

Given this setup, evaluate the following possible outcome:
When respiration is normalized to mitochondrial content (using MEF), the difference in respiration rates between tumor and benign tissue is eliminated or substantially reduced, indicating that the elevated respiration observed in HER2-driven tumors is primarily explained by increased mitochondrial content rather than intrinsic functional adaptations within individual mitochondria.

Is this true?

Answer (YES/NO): NO